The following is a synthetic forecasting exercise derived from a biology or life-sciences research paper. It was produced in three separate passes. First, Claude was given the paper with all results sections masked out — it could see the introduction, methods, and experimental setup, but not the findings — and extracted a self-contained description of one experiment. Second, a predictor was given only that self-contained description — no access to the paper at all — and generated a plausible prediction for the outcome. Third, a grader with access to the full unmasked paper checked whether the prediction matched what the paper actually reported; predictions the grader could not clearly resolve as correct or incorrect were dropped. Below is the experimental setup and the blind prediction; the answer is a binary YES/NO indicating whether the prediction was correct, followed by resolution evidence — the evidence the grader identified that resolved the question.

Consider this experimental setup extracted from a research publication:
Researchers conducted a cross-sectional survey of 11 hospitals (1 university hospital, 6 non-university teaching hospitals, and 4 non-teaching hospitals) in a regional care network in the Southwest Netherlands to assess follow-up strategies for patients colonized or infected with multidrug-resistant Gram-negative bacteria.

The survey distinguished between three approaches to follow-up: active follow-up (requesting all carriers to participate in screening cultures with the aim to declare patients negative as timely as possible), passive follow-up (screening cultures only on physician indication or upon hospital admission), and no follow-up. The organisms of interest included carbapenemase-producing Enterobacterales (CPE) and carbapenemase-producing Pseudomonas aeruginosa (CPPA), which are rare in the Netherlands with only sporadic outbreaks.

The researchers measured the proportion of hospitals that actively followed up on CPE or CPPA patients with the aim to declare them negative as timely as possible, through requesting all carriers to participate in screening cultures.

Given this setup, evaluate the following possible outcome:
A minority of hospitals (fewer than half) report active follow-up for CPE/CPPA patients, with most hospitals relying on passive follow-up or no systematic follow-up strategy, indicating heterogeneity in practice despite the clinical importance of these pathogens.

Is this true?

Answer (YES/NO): YES